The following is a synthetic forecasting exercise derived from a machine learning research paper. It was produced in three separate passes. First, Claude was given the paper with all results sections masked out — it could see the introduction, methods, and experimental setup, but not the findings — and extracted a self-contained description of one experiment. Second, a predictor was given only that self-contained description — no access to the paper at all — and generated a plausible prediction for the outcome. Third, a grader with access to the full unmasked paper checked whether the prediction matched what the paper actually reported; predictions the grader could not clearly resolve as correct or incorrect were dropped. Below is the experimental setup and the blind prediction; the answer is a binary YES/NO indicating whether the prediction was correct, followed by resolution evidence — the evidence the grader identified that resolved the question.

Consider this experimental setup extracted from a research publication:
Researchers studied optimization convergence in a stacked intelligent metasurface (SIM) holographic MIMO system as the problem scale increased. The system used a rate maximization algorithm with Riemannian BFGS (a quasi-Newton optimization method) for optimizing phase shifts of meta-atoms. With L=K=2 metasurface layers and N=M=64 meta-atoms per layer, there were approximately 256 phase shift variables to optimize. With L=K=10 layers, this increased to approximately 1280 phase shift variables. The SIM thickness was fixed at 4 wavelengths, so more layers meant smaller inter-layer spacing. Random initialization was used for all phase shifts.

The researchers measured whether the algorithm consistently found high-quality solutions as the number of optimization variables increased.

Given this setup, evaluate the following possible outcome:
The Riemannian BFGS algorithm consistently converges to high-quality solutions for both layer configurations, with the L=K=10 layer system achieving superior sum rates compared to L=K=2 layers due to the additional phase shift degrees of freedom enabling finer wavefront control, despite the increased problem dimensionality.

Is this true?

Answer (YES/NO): NO